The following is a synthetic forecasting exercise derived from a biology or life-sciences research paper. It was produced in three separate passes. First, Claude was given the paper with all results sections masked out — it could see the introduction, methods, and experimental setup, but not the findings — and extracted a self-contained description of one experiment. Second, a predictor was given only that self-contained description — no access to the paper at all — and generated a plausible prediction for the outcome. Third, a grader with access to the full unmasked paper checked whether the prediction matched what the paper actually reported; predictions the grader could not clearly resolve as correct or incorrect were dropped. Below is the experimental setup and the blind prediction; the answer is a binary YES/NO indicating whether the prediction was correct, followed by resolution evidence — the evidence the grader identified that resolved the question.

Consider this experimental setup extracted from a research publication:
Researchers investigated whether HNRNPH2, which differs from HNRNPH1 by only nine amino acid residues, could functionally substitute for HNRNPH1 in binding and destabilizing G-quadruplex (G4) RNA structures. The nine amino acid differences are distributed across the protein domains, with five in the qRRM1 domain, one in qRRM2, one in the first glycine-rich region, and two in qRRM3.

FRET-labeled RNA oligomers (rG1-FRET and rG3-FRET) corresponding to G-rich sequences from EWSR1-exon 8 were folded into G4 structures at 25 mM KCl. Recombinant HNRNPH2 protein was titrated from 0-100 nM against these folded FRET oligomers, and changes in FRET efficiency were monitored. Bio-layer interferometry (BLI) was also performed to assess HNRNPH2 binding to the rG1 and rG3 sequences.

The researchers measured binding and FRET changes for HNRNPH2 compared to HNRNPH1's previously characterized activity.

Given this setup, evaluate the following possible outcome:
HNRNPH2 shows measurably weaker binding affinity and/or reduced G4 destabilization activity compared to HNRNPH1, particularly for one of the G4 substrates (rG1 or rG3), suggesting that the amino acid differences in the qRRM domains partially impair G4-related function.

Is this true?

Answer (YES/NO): NO